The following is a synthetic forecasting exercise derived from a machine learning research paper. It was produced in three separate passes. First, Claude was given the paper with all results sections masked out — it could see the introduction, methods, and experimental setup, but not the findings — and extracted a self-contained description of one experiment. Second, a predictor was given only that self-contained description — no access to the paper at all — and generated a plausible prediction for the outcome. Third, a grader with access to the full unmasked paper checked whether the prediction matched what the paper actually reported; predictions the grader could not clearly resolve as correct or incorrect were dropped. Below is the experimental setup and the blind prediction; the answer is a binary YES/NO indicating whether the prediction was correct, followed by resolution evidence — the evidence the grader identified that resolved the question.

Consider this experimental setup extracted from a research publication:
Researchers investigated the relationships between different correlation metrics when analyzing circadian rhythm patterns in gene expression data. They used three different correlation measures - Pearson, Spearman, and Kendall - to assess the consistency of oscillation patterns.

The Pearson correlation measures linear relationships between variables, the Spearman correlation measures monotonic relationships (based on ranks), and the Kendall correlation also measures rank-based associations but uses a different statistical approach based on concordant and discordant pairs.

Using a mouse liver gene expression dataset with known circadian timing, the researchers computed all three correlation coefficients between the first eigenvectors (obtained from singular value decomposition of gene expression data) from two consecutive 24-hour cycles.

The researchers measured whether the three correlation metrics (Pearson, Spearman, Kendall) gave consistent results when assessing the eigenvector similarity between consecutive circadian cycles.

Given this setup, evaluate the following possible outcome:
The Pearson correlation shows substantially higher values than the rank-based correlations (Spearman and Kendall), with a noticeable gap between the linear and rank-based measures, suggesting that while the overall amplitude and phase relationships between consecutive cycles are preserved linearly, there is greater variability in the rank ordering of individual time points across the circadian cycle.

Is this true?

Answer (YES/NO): NO